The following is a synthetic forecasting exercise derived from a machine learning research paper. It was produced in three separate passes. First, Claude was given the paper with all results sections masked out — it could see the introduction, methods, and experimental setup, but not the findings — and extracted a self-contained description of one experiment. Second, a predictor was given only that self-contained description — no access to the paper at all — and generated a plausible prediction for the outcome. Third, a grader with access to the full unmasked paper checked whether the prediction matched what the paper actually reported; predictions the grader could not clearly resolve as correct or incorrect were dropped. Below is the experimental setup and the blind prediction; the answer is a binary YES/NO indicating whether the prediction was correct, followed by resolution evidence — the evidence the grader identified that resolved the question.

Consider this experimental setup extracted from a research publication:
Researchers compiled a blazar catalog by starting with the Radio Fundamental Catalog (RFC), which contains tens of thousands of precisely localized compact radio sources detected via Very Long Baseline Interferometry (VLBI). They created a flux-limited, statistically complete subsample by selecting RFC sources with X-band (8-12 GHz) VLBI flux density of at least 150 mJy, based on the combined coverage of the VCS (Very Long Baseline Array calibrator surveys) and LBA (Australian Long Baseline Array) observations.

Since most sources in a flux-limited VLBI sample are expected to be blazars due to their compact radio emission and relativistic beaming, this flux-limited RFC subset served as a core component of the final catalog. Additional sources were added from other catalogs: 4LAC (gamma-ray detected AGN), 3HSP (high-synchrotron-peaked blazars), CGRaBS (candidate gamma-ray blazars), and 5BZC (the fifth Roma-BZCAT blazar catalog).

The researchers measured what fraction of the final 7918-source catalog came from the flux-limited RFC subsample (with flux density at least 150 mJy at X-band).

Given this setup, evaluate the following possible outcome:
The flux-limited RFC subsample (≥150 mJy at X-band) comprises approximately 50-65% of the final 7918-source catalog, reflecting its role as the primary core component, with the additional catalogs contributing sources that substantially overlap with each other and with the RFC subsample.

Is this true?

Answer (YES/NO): NO